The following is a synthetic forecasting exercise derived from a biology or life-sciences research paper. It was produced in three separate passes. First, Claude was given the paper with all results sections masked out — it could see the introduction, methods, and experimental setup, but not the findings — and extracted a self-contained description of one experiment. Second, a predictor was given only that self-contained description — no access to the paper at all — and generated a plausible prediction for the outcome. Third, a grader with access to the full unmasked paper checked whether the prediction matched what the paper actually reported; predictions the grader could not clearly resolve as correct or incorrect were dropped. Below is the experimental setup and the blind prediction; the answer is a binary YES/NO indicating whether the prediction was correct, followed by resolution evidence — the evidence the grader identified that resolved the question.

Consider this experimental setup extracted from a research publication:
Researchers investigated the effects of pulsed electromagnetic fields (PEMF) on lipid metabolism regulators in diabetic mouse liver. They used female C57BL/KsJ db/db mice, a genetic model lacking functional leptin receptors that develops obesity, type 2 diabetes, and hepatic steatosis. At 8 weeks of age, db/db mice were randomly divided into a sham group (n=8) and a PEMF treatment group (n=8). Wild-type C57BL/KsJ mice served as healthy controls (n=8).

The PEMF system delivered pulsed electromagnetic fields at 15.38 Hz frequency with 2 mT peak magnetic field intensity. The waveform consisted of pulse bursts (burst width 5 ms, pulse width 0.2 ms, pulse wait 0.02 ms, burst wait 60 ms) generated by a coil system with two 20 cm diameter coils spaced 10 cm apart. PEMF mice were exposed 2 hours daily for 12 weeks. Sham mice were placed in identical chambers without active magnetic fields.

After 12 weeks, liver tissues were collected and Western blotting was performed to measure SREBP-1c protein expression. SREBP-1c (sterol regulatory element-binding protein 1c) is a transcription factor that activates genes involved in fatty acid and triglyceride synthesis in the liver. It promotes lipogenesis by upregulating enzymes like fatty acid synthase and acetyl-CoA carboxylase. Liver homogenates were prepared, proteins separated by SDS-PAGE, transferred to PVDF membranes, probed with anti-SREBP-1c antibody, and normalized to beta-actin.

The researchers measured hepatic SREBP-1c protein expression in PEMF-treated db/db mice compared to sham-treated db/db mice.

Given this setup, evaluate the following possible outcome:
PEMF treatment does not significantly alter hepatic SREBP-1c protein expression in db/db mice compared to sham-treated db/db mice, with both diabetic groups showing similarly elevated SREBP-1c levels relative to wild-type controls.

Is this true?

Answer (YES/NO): NO